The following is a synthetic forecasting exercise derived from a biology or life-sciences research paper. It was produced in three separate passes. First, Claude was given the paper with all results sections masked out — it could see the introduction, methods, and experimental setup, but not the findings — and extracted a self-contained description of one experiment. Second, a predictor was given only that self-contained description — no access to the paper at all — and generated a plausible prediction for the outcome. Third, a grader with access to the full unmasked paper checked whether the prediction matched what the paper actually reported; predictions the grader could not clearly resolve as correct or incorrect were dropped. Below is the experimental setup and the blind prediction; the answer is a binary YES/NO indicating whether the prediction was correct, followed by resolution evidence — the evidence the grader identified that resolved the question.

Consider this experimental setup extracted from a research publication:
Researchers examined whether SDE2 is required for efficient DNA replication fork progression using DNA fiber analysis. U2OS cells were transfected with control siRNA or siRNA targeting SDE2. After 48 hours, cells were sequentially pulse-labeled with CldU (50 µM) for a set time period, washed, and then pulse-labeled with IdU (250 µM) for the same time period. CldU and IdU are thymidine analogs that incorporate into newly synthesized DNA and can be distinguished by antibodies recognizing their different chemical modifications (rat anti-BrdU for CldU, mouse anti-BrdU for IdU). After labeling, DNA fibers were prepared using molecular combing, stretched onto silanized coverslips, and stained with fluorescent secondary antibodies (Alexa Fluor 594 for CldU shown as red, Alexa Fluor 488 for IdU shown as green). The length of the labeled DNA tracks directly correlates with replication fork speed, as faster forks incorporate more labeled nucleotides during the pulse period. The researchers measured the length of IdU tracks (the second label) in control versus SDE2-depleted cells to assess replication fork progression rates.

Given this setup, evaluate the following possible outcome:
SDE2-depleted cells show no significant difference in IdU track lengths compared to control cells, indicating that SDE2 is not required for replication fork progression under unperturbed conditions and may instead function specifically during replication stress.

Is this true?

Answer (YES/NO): NO